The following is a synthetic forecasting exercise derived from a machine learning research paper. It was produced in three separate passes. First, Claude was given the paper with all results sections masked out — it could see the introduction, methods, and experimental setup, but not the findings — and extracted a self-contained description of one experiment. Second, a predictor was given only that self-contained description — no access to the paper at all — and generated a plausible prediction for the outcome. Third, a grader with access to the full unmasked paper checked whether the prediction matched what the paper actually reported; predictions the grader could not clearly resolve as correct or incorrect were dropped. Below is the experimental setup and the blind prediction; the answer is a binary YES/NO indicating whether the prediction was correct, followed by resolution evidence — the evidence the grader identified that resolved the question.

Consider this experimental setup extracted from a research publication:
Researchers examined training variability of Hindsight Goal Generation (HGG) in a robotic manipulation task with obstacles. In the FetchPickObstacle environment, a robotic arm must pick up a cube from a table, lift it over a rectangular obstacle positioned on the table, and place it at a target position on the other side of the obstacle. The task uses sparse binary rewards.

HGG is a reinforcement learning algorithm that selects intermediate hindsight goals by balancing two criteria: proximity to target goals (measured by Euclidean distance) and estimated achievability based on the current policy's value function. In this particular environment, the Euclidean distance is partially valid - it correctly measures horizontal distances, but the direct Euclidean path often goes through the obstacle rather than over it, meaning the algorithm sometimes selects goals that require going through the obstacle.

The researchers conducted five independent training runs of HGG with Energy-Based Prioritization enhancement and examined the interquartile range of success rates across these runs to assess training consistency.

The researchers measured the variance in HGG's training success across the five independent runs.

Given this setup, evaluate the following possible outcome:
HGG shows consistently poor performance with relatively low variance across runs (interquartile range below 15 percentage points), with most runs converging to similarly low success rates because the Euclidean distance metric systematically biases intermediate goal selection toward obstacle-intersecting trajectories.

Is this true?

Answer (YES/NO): NO